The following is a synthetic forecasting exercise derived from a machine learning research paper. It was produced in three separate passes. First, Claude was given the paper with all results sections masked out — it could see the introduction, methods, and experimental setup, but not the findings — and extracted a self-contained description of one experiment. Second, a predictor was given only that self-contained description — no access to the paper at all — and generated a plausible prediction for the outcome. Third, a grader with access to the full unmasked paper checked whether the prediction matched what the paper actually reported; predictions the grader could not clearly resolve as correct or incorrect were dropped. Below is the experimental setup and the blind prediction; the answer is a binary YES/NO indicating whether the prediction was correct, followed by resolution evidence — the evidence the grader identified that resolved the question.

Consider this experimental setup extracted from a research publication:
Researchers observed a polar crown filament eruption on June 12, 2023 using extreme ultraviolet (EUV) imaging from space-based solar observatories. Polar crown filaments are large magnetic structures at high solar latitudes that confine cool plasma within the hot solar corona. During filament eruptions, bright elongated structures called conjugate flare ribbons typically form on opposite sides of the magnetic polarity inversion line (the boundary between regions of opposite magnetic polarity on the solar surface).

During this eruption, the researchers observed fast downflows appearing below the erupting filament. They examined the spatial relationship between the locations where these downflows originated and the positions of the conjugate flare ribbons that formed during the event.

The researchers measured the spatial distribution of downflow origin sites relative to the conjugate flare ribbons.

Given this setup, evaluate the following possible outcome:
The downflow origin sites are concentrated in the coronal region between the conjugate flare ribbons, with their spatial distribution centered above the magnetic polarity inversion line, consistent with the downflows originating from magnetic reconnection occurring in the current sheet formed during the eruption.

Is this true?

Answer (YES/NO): NO